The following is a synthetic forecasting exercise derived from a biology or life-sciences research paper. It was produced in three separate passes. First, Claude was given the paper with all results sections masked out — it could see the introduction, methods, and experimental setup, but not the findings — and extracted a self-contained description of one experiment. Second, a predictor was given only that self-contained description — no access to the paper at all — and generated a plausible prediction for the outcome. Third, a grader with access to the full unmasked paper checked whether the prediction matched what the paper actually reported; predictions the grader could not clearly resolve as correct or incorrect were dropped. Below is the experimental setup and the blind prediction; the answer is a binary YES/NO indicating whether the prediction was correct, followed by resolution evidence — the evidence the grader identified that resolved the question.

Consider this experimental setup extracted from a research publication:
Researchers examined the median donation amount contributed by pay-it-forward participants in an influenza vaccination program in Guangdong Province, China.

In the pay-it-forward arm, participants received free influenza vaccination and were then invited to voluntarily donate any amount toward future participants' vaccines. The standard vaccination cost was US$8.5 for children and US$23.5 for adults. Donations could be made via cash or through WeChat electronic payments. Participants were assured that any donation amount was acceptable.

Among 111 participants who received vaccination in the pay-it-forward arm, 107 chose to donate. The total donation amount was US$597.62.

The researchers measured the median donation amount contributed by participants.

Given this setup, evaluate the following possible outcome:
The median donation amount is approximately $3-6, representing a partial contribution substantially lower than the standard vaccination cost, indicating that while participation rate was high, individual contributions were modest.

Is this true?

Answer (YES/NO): YES